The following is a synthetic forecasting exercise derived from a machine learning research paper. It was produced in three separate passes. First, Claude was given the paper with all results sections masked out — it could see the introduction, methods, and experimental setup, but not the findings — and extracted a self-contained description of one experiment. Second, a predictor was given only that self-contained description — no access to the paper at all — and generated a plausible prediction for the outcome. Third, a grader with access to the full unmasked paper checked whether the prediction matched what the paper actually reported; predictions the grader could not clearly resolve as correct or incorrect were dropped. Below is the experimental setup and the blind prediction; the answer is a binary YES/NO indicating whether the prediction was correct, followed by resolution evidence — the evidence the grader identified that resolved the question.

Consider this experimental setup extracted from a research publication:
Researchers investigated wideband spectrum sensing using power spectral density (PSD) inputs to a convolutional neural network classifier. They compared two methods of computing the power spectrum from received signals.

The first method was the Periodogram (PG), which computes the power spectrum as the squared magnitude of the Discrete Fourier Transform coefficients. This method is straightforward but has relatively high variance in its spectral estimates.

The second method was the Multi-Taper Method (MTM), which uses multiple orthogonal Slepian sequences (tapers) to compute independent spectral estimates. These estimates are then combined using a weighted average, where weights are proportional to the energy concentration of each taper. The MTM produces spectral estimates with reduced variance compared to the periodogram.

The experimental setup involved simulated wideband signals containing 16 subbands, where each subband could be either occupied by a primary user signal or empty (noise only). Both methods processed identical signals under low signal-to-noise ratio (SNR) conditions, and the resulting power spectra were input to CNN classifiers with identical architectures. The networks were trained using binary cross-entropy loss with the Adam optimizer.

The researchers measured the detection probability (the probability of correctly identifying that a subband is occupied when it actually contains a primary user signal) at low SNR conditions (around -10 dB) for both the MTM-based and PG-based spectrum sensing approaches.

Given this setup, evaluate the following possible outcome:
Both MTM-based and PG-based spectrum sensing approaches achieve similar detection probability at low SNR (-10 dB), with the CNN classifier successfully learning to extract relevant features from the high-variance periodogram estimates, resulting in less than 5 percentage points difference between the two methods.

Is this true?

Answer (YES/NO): NO